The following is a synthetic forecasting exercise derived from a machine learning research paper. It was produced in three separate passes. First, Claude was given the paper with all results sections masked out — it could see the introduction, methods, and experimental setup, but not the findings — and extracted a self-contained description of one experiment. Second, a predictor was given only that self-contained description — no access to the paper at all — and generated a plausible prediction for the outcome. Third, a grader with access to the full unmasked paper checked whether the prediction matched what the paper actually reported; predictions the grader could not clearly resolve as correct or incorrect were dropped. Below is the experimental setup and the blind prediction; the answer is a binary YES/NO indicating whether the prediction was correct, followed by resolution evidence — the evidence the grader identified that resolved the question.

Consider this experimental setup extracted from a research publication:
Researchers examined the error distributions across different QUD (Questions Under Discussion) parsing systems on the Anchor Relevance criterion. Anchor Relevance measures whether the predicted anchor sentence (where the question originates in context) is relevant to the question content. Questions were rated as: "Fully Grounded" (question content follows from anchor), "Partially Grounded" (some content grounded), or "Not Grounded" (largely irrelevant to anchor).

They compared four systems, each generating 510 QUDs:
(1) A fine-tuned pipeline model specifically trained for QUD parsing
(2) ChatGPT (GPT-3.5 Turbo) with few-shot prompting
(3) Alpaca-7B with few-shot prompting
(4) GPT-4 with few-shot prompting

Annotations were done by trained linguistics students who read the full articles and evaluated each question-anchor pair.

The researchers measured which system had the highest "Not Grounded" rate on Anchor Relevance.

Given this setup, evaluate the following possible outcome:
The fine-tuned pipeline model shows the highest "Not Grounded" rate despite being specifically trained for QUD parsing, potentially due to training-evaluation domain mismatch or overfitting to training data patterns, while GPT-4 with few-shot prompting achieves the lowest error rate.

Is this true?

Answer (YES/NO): NO